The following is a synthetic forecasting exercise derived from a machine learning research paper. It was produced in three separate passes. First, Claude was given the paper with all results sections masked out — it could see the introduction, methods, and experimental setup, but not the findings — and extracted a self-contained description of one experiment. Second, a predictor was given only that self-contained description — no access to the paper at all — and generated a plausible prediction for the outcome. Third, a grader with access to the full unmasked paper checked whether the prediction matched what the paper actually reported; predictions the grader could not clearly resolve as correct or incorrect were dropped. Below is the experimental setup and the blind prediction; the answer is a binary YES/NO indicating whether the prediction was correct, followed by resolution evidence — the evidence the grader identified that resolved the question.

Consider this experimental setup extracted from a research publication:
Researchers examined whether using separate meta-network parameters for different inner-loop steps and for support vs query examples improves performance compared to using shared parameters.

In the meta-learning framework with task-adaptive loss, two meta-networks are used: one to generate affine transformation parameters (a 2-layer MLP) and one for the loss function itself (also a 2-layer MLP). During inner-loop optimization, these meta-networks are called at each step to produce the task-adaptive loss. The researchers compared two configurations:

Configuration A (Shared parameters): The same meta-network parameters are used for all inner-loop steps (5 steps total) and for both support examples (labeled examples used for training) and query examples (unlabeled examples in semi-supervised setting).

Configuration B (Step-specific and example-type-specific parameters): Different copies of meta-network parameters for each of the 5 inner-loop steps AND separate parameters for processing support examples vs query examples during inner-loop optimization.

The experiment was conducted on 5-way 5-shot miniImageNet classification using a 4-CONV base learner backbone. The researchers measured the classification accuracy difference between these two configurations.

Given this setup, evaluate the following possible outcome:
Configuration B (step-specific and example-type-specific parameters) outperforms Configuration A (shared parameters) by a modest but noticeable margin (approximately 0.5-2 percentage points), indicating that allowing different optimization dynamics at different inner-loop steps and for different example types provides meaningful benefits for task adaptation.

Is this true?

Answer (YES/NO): YES